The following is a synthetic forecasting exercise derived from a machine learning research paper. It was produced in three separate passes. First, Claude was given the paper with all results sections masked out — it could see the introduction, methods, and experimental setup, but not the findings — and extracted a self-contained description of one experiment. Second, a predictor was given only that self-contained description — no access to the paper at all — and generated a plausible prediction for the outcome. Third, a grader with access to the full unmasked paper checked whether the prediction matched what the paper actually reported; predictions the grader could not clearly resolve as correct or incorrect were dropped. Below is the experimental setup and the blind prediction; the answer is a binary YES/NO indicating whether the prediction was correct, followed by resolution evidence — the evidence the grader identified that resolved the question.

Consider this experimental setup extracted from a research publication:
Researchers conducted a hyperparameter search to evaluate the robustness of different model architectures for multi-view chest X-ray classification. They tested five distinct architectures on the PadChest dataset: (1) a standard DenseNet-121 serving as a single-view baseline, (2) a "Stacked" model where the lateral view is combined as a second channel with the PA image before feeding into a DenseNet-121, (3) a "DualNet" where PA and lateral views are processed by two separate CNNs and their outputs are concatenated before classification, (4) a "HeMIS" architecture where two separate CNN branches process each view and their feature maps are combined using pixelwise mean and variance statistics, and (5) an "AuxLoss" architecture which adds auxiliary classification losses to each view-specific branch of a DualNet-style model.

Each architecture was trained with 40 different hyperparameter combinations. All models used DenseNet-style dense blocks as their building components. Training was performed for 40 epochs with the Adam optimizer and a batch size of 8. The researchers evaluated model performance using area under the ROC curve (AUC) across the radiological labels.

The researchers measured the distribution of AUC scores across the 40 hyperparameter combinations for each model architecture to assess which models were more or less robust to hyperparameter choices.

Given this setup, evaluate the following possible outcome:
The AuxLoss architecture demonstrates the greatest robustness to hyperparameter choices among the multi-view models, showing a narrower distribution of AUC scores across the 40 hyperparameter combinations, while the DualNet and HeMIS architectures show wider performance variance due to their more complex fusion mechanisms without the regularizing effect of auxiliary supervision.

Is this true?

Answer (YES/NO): NO